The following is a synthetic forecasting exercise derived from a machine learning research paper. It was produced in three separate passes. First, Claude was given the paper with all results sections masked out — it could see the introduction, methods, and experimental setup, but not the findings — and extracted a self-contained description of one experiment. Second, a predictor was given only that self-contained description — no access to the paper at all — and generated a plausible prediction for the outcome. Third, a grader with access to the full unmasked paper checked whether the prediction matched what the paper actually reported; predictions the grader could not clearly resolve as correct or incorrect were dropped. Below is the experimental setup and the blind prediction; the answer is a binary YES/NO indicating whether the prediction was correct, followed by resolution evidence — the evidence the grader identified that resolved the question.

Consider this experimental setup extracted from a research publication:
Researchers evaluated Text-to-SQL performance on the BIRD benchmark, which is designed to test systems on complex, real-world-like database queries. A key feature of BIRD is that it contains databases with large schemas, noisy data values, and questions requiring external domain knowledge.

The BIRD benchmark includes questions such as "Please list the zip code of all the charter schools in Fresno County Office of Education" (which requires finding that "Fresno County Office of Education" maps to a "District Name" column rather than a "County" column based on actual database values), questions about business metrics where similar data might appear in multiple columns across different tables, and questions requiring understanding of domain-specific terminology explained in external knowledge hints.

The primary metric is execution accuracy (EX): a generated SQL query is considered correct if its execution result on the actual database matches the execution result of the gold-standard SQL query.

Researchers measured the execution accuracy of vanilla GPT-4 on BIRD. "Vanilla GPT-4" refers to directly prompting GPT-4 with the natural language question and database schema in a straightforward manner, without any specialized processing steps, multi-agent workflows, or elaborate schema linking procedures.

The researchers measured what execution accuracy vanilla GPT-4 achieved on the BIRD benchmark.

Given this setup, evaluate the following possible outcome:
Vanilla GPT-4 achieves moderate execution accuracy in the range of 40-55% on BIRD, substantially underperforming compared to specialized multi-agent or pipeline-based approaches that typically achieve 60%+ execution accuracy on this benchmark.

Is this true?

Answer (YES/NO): NO